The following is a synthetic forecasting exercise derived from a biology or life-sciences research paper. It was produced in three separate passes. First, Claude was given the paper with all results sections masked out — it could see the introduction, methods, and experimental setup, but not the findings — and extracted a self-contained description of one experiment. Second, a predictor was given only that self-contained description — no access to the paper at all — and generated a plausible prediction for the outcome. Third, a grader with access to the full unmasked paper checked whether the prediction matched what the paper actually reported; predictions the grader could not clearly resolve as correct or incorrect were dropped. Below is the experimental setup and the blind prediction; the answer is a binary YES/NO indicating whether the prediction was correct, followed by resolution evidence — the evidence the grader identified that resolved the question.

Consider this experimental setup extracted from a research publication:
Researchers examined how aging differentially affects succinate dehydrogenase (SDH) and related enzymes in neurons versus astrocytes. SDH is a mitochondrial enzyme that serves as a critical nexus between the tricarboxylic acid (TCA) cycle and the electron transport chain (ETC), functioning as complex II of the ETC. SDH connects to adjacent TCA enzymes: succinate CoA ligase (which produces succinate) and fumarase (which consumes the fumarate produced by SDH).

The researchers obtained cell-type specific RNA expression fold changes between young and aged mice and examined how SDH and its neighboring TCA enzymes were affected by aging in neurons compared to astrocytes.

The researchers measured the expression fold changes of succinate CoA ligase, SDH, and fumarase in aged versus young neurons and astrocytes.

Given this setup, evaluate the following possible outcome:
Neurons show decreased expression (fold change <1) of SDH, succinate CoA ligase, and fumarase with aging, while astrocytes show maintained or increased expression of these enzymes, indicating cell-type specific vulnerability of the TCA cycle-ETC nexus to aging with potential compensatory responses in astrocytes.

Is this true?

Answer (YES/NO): NO